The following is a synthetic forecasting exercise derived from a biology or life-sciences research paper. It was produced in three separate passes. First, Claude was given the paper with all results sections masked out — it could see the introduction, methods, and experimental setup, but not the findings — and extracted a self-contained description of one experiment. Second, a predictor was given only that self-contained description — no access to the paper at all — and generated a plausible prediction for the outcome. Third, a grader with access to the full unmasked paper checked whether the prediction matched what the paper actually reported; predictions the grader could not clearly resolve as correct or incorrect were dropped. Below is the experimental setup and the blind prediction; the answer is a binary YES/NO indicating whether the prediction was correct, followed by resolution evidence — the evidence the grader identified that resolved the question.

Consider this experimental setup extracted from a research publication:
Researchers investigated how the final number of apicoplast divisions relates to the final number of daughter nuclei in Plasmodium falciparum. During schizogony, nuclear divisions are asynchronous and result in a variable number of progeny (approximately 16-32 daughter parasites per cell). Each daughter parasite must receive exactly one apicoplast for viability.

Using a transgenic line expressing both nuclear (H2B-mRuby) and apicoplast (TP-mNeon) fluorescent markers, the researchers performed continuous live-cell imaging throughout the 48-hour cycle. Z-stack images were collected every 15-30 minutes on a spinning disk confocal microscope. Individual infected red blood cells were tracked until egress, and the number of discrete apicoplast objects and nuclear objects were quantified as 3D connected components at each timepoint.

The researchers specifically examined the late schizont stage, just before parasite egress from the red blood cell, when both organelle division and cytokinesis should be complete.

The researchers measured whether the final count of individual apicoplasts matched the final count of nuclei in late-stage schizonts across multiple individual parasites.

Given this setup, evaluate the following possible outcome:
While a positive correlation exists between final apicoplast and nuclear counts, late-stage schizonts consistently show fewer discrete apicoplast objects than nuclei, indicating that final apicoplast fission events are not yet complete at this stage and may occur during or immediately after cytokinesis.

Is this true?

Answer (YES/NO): NO